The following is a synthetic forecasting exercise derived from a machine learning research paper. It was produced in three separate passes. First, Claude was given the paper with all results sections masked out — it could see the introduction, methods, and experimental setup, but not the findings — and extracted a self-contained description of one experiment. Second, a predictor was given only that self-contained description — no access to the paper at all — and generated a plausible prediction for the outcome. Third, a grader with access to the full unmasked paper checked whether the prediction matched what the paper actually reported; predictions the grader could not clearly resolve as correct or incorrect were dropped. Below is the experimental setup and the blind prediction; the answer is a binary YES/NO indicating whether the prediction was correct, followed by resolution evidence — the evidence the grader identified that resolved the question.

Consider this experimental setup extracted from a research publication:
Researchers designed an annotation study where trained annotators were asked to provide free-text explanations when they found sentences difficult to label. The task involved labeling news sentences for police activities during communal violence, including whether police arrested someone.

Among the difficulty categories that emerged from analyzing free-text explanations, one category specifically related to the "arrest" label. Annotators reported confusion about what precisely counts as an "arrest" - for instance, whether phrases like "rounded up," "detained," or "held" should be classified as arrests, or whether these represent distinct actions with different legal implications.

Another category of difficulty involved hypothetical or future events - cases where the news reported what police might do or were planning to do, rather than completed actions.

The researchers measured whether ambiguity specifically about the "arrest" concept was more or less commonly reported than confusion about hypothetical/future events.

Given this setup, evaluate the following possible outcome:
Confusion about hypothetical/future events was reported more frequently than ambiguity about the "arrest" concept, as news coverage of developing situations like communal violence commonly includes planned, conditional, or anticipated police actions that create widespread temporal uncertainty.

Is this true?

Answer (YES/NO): YES